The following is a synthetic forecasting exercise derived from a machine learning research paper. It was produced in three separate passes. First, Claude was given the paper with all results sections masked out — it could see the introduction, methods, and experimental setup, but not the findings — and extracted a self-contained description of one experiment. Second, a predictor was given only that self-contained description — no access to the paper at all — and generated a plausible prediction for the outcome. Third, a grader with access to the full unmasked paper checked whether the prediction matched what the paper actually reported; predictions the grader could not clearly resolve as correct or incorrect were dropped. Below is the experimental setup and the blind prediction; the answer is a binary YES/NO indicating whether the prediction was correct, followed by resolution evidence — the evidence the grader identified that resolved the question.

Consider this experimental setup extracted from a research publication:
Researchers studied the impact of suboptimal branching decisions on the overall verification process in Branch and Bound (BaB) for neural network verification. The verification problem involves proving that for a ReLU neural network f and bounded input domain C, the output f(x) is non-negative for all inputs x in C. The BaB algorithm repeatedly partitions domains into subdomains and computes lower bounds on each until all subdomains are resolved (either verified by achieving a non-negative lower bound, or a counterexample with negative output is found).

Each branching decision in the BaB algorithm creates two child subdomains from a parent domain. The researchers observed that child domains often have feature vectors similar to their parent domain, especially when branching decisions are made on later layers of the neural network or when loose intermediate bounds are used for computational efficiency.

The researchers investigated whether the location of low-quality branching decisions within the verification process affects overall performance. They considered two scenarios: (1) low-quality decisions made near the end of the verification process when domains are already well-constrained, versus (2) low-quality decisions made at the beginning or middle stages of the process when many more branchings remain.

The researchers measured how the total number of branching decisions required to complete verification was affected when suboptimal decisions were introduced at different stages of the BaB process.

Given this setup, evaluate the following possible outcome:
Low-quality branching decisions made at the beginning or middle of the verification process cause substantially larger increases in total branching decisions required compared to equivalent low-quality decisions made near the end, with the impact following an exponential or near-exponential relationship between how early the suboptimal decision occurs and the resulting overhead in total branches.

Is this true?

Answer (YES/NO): YES